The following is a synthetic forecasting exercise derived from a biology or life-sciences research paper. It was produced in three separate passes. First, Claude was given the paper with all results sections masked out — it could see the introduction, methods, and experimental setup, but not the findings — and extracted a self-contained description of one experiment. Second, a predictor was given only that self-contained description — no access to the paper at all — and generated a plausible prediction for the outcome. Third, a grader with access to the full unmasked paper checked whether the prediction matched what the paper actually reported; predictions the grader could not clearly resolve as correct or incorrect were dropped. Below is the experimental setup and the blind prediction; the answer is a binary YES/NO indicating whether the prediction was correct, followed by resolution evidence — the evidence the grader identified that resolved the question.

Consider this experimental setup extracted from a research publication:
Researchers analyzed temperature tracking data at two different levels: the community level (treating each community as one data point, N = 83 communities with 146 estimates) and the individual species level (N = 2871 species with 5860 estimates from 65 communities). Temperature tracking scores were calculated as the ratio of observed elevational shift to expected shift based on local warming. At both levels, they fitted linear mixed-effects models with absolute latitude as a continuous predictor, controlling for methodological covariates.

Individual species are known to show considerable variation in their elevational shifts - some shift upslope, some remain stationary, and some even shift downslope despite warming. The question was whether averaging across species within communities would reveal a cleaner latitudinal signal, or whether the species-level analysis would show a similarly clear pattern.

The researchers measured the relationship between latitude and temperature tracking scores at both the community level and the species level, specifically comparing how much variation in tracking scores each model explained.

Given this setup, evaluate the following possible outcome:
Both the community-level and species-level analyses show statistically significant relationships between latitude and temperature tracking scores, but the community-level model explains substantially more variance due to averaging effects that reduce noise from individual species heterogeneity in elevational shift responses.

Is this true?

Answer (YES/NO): YES